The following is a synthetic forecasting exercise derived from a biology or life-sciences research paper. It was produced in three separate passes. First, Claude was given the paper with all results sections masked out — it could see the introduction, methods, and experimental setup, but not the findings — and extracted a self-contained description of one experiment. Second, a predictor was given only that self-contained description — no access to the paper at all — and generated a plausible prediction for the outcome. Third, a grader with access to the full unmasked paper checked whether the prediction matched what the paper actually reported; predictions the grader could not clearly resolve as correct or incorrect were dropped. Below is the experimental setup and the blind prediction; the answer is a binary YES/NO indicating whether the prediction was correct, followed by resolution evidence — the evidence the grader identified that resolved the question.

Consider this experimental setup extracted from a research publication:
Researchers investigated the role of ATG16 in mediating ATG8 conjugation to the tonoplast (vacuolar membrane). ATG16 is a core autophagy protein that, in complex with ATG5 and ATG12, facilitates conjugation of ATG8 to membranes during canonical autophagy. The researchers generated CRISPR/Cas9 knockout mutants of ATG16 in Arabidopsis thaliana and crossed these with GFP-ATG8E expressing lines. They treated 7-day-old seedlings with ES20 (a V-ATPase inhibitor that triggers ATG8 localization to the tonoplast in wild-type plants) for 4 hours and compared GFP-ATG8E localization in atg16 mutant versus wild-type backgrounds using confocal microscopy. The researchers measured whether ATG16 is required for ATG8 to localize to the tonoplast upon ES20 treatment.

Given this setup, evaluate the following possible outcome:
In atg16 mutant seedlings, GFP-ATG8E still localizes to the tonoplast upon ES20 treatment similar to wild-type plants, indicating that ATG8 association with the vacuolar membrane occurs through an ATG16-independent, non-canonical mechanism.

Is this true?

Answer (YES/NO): NO